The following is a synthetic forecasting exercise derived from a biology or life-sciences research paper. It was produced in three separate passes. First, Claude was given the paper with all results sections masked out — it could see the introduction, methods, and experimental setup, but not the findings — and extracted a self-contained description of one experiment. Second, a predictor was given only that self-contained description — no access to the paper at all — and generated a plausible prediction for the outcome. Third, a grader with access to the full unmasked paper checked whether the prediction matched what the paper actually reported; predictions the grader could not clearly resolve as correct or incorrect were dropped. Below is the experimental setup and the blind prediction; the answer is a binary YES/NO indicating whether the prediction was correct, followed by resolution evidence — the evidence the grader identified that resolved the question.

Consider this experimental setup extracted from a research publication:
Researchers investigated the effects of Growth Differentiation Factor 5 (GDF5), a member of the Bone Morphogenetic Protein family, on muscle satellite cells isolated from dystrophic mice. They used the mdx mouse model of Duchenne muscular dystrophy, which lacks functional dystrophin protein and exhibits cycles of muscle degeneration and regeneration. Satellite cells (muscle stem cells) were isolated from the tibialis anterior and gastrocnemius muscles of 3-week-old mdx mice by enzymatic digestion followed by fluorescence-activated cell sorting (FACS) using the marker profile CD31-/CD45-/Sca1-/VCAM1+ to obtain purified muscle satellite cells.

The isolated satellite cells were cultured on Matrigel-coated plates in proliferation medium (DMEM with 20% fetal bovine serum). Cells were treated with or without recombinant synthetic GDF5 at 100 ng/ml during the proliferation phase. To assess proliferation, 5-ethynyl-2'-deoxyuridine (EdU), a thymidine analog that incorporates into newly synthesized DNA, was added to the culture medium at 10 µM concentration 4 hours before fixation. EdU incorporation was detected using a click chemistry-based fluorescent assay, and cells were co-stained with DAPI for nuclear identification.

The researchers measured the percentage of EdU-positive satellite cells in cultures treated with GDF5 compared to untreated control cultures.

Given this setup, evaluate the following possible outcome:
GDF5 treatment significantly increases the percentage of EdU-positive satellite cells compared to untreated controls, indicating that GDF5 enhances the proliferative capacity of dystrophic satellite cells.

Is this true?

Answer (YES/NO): NO